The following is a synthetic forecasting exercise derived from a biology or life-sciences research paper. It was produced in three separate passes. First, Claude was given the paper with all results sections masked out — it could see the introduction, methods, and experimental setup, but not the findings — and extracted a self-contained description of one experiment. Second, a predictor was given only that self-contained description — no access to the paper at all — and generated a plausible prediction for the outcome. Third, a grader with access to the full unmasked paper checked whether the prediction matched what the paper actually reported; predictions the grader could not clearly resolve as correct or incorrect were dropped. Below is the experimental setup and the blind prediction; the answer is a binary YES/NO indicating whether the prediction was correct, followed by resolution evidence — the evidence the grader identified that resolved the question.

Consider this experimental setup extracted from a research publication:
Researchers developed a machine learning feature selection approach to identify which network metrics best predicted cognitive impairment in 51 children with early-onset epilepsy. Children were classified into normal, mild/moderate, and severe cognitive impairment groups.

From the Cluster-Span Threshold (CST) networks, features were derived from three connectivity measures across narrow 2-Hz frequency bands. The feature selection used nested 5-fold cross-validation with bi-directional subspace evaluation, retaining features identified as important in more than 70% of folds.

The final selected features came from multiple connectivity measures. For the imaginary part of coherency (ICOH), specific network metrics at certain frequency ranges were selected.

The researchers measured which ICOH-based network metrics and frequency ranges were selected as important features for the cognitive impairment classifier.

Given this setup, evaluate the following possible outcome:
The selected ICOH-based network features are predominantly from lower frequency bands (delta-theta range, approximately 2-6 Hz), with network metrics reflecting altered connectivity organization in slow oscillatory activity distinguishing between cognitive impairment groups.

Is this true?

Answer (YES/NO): NO